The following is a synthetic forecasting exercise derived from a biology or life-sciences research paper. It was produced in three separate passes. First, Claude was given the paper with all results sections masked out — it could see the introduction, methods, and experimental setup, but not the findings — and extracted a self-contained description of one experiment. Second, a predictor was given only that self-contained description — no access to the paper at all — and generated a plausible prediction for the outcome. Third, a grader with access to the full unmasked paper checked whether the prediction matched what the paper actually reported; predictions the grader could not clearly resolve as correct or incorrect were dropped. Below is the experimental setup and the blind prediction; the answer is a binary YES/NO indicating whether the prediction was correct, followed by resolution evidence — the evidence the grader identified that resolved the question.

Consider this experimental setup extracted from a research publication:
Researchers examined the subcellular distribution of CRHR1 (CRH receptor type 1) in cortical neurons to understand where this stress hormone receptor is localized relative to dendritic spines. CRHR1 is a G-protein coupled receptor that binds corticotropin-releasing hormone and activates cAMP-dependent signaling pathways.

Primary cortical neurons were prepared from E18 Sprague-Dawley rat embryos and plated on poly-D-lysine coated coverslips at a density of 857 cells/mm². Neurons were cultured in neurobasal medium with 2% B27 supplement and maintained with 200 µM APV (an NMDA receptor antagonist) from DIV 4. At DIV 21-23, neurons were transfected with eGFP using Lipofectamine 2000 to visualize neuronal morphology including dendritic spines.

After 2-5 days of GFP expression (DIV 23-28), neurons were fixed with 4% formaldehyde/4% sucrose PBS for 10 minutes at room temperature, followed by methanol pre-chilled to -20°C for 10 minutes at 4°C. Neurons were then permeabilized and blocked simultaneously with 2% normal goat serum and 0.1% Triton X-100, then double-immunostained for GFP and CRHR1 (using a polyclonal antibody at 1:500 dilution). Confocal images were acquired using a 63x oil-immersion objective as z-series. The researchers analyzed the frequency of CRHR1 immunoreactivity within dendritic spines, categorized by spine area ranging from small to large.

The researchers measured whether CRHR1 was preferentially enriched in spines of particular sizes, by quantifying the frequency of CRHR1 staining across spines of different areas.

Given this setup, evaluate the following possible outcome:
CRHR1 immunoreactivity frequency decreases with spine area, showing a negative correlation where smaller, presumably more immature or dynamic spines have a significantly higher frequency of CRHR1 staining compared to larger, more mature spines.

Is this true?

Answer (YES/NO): NO